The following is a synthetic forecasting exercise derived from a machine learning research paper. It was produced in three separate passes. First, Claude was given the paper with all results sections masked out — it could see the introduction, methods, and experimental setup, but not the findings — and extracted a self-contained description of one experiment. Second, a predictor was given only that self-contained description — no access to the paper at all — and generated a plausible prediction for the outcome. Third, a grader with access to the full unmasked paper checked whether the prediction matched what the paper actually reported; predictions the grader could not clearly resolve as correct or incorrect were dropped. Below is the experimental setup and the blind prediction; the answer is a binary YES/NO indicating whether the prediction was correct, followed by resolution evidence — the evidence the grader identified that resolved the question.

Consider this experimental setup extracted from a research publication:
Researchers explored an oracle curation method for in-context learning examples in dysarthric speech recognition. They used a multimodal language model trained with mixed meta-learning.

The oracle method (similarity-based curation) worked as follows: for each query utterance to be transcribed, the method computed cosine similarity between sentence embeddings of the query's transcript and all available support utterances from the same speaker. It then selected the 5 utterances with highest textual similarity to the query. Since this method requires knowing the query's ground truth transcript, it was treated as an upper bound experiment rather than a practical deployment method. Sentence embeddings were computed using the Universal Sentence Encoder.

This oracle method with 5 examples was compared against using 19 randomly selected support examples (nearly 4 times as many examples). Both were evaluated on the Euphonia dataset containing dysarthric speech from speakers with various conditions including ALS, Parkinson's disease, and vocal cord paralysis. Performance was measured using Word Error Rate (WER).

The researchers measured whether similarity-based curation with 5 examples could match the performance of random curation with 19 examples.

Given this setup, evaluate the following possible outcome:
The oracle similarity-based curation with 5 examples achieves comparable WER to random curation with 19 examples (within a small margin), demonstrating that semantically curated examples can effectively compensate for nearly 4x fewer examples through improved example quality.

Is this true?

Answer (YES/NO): YES